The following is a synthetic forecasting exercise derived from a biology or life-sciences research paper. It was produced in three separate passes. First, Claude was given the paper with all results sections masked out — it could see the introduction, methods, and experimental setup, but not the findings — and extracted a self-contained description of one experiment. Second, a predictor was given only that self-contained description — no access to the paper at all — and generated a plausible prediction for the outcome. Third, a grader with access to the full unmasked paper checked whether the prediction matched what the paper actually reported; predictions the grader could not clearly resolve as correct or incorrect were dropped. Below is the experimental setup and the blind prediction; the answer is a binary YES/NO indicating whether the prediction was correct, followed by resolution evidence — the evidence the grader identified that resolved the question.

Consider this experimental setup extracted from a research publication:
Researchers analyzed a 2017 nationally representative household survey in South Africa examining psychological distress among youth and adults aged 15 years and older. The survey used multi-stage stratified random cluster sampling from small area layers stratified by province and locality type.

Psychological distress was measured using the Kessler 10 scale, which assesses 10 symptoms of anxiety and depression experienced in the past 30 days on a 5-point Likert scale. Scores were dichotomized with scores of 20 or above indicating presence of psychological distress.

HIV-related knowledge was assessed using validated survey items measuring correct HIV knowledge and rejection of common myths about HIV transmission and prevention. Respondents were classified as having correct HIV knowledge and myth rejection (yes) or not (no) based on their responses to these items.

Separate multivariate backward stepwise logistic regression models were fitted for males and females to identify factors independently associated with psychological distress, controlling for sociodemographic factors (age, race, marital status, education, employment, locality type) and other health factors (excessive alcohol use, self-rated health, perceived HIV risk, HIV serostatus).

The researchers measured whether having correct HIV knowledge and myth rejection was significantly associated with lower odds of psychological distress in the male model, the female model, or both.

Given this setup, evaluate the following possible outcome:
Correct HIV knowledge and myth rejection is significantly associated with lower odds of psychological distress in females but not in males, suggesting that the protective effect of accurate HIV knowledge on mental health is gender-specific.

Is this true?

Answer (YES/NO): NO